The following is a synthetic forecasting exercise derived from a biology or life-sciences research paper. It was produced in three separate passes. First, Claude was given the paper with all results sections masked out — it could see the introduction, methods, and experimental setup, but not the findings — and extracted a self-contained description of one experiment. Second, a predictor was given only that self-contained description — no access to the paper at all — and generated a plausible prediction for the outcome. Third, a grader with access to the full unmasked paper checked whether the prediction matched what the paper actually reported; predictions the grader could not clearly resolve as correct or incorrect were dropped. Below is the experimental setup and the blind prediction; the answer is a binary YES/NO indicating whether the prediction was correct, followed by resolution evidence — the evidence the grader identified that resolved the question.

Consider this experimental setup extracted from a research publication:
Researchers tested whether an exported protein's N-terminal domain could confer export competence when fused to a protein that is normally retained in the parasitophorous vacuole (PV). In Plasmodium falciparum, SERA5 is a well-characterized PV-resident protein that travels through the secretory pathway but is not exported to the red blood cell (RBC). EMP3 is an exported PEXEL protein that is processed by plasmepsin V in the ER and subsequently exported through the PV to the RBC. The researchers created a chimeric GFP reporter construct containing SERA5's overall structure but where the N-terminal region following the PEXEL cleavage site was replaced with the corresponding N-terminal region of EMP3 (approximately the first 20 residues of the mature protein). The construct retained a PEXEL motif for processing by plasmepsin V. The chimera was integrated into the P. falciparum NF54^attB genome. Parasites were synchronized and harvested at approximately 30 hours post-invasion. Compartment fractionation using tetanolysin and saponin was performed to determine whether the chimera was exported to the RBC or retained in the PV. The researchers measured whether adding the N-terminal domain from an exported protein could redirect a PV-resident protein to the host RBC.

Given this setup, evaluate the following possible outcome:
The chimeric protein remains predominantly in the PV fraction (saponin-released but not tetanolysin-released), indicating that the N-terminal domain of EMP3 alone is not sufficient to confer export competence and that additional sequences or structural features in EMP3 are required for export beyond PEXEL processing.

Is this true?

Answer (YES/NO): NO